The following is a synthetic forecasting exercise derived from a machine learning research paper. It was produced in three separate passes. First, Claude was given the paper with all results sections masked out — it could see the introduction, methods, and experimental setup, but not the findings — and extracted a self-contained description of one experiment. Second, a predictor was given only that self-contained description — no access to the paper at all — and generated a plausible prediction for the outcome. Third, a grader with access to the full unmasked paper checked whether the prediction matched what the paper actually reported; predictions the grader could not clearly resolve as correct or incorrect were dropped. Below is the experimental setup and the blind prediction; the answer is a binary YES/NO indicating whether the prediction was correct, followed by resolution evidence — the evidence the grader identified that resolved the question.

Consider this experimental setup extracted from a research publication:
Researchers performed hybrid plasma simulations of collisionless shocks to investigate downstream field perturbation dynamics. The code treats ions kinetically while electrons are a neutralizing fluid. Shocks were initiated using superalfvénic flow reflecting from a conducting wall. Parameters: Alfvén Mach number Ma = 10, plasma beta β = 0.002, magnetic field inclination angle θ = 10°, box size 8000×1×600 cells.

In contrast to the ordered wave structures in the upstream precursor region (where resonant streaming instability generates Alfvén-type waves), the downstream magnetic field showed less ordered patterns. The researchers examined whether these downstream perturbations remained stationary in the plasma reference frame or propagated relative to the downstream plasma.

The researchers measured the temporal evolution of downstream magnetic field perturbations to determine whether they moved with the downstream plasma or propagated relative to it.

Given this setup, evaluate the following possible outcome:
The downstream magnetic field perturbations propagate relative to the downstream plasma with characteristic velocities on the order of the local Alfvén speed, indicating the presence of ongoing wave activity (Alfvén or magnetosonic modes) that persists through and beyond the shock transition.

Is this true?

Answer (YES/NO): NO